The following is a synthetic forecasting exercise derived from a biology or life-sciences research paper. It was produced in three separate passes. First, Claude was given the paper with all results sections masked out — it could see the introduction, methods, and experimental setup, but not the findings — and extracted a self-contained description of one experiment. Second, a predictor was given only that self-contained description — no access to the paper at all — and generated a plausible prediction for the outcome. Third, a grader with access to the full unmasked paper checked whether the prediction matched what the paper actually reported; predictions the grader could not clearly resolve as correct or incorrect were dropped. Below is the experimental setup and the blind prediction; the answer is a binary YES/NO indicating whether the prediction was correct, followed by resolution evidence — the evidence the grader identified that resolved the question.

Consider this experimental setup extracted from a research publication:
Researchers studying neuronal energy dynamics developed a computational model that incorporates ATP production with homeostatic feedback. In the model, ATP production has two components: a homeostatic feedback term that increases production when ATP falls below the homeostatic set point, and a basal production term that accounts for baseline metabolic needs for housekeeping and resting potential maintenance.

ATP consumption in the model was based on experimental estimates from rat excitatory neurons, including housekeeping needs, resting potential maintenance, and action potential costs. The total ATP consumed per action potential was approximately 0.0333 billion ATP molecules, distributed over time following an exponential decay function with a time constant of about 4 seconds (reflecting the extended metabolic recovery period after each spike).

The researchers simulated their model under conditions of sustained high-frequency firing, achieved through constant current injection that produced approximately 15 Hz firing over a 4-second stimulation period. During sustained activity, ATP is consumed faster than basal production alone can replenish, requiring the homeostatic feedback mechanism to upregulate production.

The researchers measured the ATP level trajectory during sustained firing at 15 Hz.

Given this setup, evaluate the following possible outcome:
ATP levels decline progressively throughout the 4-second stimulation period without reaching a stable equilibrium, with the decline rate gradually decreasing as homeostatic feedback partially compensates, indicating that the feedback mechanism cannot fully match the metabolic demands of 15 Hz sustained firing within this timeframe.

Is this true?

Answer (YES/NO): NO